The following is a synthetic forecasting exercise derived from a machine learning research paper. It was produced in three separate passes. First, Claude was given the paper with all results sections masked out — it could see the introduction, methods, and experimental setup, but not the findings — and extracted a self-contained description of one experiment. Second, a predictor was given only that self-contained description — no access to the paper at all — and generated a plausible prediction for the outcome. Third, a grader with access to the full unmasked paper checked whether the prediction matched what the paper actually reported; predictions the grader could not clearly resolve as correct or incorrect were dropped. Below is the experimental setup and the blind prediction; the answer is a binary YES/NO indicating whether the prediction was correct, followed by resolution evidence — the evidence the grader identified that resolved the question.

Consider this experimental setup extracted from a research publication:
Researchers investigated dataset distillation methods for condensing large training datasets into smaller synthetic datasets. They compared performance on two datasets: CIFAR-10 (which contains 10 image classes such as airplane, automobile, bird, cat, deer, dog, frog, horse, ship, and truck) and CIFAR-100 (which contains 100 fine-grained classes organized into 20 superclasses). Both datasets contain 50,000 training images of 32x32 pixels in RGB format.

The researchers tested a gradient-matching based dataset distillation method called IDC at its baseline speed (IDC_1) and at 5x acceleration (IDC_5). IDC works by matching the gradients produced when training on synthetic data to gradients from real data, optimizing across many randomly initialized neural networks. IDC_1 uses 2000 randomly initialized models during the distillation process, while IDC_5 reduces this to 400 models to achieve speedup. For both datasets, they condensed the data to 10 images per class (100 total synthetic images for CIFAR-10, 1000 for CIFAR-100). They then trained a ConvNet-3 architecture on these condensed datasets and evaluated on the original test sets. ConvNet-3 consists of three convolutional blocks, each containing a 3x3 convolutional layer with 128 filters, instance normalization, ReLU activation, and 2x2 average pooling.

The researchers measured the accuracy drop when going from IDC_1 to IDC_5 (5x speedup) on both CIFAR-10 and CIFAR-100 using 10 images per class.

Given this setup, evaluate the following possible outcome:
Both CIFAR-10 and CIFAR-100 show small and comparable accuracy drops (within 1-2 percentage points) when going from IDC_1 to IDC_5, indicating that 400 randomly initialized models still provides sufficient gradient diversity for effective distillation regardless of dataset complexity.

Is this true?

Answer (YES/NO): YES